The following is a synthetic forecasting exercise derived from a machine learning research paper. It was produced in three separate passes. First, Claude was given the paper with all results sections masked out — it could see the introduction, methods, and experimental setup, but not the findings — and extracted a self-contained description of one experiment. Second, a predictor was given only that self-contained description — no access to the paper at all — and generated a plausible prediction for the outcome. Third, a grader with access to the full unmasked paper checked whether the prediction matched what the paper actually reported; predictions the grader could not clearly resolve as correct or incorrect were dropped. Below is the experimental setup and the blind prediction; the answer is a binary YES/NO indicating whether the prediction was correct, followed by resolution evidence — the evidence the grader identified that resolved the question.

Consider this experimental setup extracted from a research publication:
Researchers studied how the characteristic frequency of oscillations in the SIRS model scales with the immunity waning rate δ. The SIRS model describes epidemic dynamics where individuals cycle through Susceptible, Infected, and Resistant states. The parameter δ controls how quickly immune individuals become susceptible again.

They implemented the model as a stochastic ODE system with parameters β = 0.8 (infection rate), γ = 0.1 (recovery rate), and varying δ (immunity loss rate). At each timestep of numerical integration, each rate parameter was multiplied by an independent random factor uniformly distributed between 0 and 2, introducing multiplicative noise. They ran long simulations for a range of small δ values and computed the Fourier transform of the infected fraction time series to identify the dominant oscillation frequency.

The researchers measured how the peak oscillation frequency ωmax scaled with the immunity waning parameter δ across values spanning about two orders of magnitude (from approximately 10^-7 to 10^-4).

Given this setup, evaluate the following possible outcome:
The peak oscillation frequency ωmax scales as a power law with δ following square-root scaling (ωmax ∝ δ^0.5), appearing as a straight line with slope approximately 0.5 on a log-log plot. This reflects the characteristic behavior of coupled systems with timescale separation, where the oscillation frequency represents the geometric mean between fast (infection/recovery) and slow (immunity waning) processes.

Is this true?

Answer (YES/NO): YES